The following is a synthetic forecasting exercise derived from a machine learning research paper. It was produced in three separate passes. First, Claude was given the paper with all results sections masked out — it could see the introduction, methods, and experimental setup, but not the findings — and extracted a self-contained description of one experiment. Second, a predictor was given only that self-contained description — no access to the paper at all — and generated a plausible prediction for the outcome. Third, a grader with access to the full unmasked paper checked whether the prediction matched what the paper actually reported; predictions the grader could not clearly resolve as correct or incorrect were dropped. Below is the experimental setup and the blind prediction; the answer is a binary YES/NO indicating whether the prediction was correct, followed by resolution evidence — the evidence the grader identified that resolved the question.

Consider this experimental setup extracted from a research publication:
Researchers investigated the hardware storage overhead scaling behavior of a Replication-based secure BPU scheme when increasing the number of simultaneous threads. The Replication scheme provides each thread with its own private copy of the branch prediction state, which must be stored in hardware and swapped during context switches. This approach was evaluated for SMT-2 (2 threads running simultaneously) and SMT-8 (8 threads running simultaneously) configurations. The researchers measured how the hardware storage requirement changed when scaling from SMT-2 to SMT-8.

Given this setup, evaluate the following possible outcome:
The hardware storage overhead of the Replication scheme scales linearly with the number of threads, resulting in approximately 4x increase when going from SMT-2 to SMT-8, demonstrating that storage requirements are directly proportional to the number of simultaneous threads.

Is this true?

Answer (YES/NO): NO